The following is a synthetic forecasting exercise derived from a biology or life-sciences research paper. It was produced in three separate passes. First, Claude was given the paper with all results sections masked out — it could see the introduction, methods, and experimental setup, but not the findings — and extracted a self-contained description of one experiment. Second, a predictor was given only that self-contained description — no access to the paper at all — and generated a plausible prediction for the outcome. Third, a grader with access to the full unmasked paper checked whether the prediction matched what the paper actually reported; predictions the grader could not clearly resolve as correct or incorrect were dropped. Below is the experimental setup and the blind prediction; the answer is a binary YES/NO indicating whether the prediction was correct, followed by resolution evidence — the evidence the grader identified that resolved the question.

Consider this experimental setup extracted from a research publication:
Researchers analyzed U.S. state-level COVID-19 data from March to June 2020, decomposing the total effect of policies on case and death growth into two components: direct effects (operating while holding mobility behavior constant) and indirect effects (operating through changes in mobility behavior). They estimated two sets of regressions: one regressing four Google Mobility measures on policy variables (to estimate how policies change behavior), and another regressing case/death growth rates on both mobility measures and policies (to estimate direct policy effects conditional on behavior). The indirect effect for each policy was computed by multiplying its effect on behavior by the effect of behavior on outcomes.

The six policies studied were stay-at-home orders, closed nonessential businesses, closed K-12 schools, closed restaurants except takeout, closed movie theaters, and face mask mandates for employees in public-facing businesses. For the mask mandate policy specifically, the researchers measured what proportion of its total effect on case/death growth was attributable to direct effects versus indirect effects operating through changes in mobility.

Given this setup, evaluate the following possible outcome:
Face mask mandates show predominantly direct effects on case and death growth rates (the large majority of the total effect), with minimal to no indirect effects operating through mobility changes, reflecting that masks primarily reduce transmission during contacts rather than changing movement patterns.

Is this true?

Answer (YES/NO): YES